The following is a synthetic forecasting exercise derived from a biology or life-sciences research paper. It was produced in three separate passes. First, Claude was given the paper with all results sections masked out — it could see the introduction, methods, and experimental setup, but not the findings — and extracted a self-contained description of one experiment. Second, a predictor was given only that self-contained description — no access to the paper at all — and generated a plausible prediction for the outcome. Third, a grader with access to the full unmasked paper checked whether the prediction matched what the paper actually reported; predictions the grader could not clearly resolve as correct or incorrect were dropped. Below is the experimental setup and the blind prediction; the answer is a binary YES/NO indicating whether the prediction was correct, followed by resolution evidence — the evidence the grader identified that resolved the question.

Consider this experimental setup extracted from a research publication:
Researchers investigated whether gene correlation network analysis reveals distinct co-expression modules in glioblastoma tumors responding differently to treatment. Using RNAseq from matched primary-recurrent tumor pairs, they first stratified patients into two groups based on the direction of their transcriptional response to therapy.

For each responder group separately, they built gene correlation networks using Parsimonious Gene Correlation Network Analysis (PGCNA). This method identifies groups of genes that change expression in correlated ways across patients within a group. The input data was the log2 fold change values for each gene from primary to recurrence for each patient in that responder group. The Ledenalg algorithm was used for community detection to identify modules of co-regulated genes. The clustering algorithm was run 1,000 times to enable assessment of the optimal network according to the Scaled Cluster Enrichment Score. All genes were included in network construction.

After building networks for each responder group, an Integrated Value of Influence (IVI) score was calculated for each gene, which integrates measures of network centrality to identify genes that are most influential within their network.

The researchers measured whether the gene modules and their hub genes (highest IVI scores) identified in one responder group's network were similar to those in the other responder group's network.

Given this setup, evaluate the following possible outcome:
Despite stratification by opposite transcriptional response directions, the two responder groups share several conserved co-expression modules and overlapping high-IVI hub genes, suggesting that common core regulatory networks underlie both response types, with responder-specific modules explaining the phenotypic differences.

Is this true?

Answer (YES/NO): NO